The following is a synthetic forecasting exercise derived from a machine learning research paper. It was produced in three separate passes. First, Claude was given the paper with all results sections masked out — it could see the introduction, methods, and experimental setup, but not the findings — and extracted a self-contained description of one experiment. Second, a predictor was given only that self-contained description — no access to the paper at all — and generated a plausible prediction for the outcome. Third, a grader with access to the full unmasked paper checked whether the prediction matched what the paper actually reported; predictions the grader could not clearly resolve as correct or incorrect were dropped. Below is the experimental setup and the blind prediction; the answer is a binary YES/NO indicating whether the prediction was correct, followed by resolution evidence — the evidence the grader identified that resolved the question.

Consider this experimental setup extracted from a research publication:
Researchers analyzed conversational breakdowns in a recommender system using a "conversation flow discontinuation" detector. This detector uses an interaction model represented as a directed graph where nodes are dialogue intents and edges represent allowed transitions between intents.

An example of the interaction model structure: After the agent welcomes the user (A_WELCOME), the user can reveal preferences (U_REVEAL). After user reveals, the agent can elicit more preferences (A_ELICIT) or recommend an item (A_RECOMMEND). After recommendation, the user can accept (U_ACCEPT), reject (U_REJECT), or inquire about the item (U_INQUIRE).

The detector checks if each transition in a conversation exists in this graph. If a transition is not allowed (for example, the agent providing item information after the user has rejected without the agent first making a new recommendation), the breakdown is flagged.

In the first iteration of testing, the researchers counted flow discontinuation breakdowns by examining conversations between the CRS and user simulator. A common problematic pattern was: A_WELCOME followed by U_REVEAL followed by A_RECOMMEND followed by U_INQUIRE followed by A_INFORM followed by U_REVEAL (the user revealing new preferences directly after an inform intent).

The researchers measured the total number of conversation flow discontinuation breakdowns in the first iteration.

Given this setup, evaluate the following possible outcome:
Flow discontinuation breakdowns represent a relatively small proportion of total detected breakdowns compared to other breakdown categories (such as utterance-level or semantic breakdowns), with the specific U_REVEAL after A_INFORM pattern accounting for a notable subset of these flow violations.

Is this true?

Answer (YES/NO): NO